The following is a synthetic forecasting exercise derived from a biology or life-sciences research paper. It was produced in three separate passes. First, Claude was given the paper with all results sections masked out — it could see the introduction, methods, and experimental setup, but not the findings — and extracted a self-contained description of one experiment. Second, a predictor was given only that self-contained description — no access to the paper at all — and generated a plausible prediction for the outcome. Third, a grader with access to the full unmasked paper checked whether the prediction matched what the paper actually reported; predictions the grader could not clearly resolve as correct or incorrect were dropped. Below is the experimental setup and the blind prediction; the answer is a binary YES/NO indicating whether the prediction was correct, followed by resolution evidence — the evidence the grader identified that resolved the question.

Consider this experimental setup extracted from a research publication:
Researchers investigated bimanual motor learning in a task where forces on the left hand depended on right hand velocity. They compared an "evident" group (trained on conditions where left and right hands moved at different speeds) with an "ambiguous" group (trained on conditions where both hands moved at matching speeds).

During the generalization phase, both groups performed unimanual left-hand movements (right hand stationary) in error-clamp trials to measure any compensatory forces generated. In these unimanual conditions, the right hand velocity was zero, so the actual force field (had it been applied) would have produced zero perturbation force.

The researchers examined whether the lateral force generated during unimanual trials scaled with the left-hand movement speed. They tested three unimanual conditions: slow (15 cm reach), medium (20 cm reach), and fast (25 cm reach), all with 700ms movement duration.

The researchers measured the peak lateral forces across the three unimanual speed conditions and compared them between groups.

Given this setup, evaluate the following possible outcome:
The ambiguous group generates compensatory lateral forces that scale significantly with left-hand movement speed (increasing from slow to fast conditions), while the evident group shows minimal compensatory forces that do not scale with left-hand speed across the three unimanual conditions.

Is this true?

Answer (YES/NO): NO